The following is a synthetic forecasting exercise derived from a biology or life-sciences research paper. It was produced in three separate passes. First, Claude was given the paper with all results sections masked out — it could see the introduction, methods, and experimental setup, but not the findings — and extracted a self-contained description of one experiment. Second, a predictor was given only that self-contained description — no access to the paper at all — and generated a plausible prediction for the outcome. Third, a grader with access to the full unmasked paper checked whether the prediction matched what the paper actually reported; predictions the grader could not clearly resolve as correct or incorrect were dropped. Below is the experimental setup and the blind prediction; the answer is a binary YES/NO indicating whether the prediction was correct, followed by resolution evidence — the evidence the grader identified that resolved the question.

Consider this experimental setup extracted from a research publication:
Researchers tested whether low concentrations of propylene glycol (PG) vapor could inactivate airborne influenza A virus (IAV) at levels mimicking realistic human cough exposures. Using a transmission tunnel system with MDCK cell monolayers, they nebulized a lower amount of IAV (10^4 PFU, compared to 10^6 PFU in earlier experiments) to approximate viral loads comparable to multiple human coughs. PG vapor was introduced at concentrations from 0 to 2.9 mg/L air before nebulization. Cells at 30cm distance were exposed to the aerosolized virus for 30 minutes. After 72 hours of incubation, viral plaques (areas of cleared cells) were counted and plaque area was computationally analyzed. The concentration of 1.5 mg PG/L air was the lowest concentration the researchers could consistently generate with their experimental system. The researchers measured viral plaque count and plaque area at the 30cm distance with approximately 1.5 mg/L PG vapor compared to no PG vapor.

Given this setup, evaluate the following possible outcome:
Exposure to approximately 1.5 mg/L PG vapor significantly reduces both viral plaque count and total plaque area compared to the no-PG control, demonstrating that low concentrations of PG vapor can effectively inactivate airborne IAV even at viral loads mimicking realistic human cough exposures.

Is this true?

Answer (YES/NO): YES